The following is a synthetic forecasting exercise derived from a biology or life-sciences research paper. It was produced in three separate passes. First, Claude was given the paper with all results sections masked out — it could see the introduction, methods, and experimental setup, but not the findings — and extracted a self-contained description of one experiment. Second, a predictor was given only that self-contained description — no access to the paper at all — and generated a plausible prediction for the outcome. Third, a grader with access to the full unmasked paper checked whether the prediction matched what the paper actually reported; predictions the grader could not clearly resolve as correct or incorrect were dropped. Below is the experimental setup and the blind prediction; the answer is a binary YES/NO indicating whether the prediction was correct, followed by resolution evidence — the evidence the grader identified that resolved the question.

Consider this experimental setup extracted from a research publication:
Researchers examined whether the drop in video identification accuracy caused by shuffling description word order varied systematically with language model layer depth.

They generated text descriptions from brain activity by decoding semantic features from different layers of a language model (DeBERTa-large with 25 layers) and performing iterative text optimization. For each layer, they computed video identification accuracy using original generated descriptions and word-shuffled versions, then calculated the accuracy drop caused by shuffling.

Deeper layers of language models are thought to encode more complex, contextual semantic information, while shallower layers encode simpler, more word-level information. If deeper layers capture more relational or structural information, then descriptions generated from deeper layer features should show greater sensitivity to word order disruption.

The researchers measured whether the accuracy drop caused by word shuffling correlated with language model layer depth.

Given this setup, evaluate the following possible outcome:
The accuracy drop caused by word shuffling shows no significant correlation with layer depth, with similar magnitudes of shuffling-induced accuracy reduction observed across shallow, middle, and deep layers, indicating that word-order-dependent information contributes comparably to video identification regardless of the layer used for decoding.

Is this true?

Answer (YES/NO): NO